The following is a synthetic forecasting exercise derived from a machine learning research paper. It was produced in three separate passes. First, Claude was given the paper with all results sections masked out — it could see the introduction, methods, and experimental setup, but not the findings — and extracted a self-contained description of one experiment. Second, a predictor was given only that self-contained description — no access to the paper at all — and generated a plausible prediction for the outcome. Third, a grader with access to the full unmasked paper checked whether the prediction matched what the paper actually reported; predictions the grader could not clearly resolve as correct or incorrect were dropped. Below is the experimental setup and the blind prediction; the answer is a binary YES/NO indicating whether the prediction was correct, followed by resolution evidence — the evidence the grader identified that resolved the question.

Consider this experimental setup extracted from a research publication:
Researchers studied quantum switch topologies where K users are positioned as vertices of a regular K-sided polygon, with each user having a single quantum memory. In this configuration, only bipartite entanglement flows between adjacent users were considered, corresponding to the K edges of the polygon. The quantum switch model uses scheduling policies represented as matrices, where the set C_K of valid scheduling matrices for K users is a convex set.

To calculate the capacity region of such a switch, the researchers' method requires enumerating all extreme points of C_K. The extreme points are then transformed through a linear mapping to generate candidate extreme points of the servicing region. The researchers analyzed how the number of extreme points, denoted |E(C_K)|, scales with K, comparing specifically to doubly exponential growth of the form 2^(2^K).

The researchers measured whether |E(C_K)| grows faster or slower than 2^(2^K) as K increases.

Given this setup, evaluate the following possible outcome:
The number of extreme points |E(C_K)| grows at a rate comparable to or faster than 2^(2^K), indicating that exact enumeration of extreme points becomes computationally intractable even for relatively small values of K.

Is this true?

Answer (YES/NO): YES